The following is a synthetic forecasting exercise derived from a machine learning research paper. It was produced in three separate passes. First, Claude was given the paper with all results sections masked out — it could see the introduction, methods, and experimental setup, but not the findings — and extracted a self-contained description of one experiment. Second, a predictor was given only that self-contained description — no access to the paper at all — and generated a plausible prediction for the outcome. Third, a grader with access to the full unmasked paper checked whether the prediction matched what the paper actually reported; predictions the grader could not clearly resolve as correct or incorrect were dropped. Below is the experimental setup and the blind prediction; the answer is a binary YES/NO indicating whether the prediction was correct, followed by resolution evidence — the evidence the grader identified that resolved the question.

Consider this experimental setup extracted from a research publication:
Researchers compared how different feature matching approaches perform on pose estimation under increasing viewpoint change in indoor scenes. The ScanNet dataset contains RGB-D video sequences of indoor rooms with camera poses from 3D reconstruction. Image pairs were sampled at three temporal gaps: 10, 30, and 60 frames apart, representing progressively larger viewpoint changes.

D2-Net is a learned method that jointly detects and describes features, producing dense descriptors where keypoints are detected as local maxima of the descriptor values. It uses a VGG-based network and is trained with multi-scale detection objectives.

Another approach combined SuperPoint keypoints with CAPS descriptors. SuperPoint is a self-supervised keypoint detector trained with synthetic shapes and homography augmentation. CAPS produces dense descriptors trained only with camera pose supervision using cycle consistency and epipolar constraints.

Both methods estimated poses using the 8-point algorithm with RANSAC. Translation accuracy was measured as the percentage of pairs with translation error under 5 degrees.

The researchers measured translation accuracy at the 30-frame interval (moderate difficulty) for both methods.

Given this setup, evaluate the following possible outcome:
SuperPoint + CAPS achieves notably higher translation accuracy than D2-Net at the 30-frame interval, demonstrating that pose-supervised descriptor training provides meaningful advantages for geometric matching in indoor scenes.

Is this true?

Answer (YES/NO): YES